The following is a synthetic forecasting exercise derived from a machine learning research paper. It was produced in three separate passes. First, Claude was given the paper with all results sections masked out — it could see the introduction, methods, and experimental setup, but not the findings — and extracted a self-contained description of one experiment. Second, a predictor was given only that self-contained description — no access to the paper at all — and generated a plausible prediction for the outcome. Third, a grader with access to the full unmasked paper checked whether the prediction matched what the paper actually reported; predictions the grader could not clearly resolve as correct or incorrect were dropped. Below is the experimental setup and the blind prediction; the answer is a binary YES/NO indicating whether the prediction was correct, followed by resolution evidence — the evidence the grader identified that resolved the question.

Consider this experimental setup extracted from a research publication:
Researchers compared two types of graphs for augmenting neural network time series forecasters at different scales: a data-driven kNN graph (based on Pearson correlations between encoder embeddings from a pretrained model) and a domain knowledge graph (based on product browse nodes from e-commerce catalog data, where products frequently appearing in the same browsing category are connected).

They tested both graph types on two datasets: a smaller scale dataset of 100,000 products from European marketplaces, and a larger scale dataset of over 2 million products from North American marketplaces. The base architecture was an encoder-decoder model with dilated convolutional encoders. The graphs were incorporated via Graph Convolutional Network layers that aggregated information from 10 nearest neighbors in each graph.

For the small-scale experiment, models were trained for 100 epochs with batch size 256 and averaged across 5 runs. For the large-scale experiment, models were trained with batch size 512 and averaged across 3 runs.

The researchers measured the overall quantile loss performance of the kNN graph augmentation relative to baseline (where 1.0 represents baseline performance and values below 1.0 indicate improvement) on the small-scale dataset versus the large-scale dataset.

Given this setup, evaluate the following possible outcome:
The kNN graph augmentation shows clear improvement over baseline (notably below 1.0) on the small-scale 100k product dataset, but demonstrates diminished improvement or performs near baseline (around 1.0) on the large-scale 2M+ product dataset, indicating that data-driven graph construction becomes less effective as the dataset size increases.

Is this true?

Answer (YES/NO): NO